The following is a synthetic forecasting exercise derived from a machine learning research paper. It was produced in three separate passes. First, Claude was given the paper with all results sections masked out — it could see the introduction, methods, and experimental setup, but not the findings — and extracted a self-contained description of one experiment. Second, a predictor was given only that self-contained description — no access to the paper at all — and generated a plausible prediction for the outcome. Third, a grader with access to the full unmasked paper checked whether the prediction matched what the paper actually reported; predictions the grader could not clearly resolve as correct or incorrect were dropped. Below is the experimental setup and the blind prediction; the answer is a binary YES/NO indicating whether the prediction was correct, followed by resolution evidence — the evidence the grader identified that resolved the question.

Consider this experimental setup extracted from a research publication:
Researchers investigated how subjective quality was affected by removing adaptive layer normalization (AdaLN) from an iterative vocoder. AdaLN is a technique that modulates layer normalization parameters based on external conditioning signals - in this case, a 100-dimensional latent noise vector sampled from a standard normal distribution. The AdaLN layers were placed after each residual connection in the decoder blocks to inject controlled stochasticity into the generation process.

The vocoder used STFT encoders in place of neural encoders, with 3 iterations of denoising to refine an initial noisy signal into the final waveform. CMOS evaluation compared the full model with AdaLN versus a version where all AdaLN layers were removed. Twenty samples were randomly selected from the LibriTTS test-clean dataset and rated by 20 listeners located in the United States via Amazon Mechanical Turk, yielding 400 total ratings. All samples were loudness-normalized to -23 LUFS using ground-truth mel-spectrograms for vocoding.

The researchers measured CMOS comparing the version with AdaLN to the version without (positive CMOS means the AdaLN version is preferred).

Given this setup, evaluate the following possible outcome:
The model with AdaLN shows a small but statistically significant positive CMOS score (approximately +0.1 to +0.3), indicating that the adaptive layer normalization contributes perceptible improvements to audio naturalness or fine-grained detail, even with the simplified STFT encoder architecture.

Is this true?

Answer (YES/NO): YES